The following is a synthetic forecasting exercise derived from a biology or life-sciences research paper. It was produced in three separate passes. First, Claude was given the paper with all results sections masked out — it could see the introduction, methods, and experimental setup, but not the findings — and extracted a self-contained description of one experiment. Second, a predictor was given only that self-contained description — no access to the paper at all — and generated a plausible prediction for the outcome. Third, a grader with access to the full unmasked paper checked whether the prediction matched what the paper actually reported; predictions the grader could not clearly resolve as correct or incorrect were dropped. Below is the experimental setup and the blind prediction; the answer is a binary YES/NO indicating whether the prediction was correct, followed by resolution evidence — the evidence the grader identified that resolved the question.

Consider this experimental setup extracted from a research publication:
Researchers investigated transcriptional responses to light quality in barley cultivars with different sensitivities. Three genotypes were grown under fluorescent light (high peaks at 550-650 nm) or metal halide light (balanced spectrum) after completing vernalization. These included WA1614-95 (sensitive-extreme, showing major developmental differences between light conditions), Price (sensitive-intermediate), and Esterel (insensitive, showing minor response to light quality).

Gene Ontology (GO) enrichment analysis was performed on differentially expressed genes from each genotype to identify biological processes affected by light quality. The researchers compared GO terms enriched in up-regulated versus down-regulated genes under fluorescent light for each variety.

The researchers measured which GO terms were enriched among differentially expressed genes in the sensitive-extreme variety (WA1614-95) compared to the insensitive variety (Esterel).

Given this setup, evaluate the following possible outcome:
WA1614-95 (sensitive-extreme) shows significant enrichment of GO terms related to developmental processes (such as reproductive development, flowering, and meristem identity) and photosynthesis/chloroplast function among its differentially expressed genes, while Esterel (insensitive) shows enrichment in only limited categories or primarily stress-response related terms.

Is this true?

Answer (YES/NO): NO